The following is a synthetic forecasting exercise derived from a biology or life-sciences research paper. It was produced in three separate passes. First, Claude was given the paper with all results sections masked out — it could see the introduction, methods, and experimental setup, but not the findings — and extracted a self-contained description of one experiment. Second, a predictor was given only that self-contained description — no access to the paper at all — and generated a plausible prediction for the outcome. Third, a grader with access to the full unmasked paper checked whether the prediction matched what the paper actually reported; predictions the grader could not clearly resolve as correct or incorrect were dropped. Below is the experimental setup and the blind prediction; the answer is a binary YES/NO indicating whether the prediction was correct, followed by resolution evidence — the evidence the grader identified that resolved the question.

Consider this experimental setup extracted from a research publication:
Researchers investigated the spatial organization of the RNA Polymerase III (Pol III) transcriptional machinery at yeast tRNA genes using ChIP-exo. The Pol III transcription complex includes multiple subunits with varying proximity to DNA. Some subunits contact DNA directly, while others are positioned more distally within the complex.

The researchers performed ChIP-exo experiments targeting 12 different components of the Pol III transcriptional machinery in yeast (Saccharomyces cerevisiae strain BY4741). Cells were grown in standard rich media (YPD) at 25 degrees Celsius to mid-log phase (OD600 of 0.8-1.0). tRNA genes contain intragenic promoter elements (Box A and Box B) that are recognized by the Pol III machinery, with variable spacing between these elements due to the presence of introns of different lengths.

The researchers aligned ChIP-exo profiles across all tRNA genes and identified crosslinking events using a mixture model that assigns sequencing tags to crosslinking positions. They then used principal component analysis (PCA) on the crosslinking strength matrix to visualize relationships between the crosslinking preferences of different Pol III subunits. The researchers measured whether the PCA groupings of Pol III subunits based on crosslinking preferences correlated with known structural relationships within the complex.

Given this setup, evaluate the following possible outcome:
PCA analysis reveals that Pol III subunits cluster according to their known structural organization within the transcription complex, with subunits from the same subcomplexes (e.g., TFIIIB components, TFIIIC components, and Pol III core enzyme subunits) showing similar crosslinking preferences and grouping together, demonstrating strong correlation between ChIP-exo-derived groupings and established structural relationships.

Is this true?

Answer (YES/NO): NO